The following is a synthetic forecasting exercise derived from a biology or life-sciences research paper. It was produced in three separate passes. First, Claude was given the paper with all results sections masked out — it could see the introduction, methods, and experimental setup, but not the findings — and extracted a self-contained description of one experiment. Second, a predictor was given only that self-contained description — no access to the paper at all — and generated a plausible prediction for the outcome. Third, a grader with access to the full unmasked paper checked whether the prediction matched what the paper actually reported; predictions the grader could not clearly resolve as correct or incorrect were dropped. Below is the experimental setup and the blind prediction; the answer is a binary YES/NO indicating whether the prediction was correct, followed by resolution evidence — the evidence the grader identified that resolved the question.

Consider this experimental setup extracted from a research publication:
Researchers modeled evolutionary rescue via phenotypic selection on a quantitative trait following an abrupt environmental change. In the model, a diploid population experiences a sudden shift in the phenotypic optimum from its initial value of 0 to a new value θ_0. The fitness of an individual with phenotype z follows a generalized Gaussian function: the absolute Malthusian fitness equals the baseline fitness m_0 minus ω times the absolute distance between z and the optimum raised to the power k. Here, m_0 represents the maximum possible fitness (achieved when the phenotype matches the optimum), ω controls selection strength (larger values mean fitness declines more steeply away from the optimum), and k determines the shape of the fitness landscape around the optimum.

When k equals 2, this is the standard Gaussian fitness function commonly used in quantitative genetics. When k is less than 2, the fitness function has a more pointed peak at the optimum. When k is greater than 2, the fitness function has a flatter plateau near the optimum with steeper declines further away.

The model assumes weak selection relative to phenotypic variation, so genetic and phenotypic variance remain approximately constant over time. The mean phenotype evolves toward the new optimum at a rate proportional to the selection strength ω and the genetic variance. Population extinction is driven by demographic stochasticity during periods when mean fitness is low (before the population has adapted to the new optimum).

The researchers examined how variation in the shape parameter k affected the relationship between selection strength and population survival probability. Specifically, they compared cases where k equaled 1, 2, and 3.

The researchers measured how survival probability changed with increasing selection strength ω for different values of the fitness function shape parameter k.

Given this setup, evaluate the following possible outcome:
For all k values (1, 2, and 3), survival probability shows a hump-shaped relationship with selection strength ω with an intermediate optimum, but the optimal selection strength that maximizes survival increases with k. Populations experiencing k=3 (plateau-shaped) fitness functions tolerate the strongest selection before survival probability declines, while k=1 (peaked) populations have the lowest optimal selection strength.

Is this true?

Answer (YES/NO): NO